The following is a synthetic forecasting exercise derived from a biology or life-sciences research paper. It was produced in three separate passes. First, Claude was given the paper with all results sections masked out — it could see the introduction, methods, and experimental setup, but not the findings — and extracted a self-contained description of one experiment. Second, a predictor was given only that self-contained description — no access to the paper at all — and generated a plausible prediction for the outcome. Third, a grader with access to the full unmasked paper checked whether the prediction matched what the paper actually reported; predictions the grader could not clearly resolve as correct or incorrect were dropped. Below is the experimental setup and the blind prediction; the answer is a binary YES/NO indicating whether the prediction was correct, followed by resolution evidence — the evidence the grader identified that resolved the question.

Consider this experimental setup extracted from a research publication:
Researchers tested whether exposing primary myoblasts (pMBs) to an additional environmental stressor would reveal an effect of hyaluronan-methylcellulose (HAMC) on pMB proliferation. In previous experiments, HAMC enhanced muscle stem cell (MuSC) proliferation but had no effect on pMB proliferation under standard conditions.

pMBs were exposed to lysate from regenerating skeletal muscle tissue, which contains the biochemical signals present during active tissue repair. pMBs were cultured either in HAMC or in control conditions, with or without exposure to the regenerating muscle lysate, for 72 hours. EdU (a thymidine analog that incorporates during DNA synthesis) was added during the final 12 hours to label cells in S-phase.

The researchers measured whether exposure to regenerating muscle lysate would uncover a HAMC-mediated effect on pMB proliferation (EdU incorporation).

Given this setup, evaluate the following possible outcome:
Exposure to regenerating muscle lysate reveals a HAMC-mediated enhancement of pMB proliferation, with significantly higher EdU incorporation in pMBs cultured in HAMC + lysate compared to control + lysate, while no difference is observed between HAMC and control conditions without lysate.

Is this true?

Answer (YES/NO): NO